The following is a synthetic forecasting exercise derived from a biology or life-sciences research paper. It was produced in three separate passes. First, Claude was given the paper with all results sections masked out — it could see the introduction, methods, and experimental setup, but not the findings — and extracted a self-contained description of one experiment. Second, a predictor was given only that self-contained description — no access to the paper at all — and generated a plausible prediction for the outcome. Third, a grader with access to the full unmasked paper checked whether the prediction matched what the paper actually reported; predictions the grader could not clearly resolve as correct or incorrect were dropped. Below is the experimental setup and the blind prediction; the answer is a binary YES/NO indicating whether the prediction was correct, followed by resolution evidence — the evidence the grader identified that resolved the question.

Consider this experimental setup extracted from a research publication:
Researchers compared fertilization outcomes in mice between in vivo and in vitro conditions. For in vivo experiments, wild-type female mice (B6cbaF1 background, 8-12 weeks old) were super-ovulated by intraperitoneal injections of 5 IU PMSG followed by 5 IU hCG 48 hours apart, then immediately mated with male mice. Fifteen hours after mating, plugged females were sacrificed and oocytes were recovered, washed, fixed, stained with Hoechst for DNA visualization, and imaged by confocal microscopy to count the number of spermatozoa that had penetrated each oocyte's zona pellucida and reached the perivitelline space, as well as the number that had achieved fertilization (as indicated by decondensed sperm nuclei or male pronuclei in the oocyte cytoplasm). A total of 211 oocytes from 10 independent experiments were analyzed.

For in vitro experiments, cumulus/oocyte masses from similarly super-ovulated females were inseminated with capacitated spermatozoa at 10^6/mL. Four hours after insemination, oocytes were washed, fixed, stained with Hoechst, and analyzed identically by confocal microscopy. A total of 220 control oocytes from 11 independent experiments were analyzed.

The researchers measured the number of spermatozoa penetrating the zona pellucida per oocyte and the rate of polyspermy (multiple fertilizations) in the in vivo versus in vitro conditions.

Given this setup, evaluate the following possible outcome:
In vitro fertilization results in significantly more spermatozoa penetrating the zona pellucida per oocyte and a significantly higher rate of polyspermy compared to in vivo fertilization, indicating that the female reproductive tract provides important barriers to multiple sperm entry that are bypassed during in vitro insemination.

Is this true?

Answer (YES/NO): YES